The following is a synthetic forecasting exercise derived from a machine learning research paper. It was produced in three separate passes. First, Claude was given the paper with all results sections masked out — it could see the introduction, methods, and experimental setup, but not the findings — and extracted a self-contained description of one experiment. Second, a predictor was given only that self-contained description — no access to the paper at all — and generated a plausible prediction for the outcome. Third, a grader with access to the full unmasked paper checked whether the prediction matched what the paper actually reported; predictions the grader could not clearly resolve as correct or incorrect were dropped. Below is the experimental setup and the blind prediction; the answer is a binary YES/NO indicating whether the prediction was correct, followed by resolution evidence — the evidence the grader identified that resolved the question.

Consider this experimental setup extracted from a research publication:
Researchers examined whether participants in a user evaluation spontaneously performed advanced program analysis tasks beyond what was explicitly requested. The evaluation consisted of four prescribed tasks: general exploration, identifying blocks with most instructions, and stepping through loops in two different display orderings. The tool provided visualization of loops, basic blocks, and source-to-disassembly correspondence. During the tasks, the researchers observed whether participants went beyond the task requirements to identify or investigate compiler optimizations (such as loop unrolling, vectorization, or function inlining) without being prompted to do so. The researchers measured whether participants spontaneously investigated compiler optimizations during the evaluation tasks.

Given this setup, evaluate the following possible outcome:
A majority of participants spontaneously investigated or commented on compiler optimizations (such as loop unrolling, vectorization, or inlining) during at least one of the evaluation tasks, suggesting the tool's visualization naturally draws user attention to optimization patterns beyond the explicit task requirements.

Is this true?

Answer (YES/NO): NO